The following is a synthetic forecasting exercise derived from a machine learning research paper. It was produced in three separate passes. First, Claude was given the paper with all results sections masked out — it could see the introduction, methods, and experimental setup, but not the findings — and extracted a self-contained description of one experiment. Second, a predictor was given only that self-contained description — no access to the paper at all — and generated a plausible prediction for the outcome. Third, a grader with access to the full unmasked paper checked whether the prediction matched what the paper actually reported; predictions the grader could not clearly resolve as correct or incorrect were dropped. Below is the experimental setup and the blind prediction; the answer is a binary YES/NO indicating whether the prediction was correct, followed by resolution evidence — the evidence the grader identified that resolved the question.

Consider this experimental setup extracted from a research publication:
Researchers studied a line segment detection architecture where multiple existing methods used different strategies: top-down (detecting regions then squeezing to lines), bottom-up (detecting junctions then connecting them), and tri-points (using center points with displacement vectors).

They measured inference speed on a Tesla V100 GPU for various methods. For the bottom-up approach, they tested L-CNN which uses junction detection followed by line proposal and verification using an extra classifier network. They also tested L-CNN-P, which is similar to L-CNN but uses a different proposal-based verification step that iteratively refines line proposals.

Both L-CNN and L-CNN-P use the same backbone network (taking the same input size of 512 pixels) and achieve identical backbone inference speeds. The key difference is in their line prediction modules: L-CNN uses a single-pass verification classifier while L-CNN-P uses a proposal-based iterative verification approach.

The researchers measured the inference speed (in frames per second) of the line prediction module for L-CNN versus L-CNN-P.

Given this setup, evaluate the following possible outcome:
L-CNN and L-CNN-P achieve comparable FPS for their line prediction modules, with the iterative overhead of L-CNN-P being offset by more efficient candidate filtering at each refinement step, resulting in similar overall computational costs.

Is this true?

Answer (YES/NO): NO